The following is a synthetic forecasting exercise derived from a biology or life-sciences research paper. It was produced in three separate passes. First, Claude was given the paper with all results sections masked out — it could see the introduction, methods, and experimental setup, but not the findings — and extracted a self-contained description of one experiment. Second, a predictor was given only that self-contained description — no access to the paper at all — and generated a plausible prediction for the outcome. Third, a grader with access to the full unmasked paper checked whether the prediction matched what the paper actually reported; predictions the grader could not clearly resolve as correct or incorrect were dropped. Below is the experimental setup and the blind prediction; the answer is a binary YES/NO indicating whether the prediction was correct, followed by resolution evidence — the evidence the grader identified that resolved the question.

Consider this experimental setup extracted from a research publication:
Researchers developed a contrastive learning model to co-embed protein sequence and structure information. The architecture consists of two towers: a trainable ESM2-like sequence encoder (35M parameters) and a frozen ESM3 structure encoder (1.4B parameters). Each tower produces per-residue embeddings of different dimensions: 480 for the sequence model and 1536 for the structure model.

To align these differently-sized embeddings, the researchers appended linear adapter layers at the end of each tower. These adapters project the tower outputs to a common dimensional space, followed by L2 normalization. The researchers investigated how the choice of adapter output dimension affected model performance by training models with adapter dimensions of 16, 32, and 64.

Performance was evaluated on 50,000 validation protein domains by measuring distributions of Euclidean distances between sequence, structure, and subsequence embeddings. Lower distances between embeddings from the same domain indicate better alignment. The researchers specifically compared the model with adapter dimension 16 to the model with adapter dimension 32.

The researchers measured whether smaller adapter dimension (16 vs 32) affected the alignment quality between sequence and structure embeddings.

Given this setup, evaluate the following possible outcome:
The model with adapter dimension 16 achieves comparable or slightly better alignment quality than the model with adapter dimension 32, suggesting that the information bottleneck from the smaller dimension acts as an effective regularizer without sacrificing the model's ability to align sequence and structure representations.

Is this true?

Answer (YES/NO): YES